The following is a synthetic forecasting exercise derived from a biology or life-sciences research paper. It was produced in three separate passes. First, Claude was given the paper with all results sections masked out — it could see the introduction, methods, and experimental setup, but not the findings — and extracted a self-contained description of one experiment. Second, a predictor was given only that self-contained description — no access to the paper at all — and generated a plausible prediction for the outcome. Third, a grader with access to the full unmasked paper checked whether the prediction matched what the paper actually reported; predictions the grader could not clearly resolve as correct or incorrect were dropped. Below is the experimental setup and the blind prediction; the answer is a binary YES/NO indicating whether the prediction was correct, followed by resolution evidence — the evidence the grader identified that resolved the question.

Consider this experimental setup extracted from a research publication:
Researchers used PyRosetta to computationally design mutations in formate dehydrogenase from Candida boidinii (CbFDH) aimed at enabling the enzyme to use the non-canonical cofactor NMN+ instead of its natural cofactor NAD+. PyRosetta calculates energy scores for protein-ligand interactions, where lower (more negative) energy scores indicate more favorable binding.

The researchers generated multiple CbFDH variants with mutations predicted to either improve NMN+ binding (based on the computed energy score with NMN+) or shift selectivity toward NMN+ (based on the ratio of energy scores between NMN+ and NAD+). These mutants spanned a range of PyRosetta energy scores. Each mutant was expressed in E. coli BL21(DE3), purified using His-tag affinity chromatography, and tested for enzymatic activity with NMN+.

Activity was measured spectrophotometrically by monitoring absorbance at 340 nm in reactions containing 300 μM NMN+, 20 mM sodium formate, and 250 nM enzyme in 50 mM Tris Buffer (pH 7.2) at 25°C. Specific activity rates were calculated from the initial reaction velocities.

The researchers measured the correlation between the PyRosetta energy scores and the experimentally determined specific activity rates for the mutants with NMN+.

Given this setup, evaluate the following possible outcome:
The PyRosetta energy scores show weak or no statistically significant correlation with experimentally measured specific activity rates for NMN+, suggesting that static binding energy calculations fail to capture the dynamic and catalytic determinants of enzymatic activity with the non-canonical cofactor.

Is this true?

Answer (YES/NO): YES